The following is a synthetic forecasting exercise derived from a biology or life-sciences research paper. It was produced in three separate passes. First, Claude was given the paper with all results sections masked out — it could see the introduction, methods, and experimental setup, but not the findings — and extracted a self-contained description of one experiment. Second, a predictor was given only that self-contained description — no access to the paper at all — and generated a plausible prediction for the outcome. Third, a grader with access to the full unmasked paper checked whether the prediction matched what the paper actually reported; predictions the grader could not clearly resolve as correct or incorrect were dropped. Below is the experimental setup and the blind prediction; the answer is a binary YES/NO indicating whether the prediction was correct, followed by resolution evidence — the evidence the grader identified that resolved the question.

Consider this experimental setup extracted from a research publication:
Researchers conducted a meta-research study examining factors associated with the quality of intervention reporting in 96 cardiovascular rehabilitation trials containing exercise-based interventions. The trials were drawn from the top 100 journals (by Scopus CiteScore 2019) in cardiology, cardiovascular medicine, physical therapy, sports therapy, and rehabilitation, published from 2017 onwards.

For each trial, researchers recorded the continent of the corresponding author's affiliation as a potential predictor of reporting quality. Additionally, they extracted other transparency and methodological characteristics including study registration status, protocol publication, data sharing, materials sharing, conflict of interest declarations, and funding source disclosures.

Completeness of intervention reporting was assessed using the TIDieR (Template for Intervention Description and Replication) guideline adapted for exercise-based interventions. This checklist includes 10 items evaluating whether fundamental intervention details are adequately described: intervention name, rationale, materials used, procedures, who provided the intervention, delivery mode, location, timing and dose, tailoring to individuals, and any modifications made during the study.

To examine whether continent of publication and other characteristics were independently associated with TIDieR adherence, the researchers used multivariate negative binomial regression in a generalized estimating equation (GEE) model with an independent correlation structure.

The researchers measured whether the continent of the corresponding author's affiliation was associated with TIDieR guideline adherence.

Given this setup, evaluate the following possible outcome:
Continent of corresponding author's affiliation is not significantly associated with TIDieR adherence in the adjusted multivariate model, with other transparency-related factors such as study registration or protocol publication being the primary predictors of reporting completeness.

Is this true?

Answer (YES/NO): NO